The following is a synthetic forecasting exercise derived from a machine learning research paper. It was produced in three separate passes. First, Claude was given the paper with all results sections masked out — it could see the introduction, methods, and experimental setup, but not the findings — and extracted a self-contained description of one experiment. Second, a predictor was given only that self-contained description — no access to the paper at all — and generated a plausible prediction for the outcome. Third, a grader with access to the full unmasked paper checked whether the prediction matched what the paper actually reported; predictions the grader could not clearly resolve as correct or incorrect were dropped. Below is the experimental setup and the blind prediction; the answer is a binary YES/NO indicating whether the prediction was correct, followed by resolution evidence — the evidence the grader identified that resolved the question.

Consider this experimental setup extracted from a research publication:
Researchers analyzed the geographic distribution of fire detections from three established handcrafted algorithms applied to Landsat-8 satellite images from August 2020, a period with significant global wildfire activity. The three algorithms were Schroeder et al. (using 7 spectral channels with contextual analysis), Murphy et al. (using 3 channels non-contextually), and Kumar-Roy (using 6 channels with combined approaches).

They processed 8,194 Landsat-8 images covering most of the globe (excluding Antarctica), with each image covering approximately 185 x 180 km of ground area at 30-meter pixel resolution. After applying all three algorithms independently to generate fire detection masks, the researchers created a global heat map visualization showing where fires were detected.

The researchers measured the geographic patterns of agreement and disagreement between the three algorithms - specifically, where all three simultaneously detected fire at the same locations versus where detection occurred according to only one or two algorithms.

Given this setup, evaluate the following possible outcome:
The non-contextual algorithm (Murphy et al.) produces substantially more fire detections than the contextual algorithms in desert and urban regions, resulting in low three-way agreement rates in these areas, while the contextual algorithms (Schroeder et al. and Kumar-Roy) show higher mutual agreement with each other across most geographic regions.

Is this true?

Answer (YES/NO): NO